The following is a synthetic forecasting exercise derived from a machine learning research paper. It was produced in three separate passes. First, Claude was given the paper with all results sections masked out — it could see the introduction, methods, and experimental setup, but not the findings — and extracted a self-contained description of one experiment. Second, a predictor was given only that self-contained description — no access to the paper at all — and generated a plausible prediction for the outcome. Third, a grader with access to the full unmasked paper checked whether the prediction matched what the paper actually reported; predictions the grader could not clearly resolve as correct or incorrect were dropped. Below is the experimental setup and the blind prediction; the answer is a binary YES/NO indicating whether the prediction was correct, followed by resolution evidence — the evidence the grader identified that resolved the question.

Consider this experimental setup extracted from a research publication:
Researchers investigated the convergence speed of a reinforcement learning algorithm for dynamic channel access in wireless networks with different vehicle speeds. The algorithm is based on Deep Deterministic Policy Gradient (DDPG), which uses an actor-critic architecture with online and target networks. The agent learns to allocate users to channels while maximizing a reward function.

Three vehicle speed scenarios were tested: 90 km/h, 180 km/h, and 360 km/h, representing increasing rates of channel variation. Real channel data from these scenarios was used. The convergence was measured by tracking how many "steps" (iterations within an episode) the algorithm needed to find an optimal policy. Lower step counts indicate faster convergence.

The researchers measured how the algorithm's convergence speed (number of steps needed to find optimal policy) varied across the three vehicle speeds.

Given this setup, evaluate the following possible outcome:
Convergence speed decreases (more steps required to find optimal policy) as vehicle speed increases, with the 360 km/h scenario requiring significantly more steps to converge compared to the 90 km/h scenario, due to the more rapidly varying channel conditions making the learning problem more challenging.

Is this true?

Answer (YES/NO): YES